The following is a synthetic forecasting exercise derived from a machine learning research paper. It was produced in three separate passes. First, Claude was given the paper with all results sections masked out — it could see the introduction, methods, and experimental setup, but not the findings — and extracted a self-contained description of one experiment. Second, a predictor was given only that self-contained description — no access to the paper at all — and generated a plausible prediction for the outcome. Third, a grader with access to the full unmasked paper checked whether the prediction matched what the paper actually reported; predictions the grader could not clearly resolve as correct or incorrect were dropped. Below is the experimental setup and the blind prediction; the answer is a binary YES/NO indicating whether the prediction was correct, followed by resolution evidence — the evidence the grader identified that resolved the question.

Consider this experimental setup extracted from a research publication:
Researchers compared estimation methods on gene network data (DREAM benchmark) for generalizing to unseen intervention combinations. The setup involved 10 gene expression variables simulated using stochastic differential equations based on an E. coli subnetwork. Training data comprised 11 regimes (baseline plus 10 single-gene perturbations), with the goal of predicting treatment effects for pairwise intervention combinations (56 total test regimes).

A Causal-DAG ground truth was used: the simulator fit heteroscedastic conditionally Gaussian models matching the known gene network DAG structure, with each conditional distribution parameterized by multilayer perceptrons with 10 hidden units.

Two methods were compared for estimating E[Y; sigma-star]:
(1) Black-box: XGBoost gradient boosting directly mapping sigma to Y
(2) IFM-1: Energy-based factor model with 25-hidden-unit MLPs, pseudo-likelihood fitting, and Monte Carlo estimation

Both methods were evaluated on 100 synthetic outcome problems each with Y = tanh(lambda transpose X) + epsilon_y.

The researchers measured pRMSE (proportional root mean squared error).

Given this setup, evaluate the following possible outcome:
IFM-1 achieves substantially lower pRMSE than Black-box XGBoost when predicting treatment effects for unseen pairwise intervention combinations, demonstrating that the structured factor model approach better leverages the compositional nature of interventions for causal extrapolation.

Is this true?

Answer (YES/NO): NO